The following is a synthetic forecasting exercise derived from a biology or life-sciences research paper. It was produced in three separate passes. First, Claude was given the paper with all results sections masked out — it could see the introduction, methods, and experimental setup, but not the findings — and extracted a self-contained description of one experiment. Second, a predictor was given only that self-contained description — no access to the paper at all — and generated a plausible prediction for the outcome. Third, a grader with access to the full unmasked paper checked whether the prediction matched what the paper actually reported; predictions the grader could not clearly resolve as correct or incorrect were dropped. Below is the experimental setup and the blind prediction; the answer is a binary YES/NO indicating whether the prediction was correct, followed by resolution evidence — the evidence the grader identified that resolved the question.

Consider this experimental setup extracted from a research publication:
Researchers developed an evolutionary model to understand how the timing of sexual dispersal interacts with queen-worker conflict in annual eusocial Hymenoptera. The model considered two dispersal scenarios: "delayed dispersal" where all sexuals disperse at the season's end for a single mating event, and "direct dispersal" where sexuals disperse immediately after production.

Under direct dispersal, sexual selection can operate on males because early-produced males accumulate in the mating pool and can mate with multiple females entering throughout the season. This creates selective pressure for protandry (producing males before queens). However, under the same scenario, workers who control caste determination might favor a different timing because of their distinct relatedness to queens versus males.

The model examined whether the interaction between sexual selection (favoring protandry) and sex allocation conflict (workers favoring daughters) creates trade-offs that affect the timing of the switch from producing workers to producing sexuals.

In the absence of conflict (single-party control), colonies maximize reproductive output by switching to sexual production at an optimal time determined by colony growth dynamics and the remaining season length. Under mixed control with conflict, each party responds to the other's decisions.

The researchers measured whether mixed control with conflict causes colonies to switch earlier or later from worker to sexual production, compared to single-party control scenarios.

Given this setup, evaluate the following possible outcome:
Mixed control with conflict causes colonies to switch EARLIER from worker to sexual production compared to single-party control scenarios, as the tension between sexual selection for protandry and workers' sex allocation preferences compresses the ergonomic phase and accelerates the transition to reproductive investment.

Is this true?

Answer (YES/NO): NO